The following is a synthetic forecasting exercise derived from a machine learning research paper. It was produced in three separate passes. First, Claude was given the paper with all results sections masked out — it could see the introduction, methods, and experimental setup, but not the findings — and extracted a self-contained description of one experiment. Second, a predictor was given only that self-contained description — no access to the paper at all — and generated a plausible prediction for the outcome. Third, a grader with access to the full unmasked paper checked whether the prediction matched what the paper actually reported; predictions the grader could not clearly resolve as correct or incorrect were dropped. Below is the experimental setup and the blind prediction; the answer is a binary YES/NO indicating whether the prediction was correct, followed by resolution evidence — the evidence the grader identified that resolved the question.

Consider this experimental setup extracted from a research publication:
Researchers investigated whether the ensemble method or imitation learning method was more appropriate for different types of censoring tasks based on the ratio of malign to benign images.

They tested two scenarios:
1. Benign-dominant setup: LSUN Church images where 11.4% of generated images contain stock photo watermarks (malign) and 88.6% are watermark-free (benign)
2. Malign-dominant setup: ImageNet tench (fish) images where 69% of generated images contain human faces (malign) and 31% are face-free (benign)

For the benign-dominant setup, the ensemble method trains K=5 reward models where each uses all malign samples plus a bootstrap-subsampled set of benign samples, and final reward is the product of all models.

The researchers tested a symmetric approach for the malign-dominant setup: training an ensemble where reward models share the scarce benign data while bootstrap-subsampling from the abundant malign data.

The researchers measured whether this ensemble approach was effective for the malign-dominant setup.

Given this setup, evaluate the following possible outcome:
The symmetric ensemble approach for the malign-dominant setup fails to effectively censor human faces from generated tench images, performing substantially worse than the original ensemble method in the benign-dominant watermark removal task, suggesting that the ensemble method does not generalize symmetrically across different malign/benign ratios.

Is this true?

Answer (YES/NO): YES